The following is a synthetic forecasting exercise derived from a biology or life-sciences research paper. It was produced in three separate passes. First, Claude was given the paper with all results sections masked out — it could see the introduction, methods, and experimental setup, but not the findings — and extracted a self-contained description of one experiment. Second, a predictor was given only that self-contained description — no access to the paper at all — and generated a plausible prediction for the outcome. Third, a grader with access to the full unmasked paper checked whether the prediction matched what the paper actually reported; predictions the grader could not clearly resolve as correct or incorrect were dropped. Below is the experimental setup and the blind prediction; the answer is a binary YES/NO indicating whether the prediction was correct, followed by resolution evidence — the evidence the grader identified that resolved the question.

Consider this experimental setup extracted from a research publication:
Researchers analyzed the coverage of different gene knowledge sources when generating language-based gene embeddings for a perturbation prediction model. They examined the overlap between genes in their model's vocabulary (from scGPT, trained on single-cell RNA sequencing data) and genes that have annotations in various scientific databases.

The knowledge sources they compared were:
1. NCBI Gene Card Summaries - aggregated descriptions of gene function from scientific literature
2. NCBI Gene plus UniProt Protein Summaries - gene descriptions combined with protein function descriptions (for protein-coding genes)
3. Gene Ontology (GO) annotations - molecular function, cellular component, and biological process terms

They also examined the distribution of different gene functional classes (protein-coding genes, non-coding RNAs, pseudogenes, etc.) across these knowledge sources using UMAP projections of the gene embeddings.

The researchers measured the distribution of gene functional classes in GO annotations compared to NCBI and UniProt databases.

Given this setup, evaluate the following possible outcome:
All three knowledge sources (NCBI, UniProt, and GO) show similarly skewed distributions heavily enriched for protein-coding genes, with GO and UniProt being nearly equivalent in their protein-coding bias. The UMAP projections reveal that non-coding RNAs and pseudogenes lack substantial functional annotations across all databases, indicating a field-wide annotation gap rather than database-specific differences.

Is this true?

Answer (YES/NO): NO